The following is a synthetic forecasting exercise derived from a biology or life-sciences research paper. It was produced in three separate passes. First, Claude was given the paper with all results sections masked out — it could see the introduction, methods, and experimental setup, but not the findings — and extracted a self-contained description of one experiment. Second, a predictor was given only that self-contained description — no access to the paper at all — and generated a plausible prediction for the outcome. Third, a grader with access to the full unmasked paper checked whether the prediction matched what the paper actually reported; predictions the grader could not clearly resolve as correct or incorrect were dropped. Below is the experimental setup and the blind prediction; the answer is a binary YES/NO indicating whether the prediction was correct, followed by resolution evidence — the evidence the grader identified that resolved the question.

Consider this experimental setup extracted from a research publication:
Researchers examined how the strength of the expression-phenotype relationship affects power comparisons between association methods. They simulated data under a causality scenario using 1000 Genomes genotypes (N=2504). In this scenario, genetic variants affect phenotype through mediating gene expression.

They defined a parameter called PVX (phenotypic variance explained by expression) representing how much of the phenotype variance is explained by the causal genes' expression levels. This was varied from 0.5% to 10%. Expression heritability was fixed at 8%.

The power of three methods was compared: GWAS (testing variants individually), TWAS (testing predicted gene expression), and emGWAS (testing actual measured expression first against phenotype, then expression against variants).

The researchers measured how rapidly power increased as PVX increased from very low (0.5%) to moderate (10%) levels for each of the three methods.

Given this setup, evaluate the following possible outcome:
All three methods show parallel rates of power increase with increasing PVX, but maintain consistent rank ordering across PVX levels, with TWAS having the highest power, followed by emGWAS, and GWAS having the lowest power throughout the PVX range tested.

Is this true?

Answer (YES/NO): NO